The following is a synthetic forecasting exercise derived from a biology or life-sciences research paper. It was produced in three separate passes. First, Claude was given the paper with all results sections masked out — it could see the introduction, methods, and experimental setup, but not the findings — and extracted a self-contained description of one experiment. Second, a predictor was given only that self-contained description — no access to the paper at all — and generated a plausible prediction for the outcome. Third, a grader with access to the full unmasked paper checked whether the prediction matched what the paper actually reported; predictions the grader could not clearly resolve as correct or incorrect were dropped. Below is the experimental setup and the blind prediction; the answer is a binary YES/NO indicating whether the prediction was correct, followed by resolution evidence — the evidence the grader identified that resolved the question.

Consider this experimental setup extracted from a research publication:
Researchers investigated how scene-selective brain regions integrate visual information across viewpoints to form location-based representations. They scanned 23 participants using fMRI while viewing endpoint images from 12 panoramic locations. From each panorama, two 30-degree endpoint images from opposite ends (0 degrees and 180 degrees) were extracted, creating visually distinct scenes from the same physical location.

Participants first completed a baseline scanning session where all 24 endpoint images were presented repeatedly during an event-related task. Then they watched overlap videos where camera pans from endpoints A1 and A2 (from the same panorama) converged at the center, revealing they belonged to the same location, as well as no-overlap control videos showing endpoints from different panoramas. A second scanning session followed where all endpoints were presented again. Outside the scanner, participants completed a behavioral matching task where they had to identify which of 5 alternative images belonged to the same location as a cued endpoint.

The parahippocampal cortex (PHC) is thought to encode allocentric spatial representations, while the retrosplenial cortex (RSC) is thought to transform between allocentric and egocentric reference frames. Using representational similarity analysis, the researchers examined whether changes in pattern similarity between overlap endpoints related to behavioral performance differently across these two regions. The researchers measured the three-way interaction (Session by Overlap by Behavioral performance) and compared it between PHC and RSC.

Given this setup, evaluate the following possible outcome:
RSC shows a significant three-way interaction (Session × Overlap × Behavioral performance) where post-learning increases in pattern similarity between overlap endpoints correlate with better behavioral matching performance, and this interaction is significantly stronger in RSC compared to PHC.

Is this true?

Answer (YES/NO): YES